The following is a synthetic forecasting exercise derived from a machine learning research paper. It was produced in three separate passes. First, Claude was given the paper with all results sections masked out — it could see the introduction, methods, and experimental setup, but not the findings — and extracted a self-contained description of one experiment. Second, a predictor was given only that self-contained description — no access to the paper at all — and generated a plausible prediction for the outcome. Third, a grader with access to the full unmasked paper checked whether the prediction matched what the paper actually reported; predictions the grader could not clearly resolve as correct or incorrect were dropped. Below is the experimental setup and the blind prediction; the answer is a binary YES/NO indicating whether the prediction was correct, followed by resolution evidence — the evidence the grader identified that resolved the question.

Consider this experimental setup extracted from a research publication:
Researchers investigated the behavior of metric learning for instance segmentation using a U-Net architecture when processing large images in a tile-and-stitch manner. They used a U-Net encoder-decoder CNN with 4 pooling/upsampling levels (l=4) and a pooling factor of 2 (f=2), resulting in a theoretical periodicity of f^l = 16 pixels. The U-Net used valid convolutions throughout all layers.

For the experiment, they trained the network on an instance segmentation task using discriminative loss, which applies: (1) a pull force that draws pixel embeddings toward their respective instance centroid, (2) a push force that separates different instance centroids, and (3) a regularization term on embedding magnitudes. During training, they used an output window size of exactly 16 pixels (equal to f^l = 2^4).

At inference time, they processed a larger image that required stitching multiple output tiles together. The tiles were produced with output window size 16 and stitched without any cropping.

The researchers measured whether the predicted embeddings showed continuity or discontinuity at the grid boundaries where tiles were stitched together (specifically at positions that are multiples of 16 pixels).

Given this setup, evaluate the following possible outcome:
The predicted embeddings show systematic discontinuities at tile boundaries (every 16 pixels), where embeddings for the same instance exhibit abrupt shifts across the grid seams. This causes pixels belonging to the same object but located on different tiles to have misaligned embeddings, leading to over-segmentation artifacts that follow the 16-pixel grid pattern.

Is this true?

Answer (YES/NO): YES